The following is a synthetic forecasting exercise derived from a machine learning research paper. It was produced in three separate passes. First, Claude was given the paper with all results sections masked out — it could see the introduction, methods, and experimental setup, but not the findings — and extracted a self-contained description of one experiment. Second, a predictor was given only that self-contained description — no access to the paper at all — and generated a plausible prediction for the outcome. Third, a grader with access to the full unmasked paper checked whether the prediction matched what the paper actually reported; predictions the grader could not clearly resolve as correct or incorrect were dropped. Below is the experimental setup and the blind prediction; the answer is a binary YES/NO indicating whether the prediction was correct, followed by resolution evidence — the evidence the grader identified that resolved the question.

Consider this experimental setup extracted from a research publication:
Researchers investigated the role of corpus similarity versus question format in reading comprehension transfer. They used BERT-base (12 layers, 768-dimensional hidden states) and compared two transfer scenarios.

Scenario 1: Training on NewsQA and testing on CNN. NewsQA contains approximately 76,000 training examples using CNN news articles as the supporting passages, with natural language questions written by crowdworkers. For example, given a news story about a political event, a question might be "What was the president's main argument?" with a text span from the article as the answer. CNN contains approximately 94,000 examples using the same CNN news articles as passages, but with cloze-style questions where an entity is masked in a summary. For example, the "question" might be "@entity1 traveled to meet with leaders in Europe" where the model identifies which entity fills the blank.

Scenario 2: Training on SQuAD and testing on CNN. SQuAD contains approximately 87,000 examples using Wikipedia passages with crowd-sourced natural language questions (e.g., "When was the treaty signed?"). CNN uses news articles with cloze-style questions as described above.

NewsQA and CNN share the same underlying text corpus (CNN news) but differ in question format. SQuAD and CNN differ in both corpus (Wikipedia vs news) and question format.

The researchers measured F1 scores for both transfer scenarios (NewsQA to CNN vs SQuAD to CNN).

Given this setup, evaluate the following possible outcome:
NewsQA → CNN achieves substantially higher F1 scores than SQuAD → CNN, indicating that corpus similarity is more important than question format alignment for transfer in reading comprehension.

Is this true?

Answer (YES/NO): NO